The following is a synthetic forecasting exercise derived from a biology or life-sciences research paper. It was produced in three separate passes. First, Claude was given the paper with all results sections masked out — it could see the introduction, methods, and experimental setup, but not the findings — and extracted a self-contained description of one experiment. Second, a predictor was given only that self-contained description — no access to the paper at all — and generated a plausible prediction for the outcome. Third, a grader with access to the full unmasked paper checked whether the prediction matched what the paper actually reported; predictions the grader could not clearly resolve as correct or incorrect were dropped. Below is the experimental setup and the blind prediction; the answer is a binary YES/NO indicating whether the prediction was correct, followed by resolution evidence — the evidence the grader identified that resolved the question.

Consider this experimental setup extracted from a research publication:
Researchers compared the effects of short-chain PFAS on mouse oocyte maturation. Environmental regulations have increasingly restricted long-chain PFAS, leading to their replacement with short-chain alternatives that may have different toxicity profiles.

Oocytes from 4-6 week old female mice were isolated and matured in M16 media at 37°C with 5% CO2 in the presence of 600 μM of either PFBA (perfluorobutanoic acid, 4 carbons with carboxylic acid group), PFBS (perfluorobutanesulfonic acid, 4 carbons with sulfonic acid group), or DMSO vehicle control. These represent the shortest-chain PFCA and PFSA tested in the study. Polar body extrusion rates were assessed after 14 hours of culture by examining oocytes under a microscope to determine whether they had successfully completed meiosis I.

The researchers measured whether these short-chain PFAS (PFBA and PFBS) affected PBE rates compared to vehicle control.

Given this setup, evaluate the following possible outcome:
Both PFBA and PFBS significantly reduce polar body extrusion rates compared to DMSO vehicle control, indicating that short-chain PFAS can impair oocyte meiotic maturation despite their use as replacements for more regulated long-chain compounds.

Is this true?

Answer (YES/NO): NO